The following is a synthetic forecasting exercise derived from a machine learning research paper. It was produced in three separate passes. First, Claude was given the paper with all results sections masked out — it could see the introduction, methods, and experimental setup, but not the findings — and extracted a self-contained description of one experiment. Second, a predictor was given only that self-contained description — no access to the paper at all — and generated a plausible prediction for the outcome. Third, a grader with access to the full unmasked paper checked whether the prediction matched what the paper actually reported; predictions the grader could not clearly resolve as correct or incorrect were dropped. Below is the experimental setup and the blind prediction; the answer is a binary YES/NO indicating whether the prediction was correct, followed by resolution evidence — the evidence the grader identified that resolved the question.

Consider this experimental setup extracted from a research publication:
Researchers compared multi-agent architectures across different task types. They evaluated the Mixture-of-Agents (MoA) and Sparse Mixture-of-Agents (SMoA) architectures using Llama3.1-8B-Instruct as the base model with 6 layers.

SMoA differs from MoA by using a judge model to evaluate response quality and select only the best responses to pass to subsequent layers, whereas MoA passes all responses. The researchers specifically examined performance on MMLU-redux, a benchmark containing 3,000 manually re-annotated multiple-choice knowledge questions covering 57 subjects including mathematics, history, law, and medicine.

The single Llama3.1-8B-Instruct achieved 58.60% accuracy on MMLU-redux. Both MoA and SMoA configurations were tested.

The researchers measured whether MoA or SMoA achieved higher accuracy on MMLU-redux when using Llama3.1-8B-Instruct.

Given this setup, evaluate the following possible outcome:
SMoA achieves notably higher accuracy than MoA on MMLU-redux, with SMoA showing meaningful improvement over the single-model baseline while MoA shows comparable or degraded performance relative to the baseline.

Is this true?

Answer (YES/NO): YES